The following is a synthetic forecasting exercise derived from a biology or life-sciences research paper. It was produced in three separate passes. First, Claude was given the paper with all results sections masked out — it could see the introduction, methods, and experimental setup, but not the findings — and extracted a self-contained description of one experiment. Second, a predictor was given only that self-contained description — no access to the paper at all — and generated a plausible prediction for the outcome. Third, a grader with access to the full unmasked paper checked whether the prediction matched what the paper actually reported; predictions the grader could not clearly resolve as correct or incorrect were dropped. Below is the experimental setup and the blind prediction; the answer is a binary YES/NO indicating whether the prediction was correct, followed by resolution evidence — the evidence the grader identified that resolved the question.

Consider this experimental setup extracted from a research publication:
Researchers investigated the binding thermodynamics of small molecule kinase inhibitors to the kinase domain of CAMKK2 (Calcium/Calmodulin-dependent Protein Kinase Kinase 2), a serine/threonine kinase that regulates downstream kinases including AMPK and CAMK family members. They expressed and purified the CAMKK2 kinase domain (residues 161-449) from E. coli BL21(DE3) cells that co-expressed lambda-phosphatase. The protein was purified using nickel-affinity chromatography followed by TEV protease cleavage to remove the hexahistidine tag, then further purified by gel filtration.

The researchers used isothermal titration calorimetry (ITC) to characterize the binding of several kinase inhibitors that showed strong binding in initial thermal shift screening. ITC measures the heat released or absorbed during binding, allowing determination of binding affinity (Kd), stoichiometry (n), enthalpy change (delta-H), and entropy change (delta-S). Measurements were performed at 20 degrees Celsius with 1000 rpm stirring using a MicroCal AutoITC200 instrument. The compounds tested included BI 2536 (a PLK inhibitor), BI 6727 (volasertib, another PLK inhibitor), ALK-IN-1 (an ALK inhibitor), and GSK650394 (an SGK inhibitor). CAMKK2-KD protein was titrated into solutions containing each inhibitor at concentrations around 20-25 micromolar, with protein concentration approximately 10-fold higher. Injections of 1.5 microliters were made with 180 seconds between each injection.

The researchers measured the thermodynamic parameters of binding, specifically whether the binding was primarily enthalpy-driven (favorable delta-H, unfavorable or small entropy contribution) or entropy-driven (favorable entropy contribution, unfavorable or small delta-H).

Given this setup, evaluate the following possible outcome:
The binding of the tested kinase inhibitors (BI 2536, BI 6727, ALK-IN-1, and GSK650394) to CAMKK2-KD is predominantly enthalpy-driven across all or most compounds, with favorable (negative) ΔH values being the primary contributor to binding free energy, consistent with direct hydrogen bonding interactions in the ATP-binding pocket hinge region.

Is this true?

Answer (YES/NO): YES